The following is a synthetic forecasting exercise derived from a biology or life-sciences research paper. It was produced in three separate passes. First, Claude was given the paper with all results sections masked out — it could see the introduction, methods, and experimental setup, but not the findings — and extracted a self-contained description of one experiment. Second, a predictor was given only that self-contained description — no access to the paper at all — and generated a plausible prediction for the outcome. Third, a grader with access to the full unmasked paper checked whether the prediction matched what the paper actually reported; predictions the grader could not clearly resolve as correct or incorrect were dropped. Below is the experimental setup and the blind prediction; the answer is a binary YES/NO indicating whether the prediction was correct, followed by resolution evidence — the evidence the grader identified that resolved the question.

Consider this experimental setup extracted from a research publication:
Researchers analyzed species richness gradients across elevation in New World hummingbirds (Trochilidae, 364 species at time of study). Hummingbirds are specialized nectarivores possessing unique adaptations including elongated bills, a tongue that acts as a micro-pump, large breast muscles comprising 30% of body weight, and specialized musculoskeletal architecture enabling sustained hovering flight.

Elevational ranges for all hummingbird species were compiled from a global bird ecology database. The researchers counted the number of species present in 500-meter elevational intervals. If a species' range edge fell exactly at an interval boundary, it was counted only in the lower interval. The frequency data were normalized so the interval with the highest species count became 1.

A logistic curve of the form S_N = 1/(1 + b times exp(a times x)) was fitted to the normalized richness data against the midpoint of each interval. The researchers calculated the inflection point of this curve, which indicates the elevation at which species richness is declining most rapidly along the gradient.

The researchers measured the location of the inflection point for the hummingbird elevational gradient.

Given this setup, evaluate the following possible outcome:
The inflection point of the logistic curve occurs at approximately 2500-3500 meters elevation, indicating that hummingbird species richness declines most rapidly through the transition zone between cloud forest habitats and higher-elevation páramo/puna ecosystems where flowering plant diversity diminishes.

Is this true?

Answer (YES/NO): YES